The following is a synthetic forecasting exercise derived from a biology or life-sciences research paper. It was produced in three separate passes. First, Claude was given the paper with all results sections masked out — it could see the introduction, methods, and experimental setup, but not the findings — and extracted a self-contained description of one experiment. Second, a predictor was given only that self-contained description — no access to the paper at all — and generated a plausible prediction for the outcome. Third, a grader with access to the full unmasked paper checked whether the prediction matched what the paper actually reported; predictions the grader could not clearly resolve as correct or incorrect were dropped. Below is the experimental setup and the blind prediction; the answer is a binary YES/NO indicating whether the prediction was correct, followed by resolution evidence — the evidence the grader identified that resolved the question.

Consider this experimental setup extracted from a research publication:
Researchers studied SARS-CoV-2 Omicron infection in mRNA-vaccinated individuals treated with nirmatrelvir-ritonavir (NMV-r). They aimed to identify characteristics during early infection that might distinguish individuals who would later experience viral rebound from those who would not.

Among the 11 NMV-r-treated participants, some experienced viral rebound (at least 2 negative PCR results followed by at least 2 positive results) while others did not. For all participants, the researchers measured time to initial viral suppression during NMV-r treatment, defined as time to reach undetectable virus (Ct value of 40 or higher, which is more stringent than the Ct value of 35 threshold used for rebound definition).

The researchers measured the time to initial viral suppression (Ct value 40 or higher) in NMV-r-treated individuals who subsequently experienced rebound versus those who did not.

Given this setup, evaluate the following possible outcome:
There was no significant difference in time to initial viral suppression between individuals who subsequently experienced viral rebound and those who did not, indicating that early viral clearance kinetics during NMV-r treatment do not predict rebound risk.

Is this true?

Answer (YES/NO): NO